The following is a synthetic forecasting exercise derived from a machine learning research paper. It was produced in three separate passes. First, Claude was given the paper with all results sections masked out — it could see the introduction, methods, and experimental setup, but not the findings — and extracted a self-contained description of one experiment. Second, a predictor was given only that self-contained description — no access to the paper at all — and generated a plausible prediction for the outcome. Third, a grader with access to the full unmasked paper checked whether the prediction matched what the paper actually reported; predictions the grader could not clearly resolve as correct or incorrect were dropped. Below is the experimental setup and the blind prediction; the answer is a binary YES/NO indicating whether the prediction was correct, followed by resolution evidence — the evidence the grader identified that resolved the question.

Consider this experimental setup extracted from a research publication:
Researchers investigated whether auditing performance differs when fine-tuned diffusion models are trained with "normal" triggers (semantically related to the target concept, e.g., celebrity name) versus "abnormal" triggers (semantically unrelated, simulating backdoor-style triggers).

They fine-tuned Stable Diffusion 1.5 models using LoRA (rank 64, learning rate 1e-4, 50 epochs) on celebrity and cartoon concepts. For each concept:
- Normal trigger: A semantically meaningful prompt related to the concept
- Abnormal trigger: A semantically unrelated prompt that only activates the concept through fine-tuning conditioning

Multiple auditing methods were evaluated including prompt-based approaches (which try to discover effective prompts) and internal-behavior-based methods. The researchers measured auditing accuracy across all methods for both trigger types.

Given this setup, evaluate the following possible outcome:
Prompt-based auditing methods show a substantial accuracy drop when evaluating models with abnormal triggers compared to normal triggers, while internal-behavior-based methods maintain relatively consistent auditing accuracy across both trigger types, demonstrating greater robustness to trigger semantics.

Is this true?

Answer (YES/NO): NO